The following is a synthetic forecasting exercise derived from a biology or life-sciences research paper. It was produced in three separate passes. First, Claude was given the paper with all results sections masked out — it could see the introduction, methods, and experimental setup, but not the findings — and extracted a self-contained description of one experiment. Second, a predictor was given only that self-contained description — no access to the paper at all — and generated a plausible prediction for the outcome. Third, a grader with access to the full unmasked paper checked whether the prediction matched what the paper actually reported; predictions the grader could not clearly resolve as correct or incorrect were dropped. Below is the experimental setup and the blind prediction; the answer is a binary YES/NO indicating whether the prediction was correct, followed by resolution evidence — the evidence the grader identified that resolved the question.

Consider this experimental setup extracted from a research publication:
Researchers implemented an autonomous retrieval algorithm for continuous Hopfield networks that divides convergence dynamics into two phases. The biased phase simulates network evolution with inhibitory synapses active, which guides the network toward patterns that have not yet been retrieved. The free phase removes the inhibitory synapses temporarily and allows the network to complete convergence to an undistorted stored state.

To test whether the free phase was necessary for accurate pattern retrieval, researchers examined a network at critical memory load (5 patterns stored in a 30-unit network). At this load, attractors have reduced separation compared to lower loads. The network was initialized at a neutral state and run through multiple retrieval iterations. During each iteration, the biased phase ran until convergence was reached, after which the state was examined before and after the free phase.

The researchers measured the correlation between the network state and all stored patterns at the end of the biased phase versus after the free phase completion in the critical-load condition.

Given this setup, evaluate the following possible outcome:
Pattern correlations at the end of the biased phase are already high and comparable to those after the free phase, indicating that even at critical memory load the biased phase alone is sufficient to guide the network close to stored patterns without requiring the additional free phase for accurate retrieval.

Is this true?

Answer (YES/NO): NO